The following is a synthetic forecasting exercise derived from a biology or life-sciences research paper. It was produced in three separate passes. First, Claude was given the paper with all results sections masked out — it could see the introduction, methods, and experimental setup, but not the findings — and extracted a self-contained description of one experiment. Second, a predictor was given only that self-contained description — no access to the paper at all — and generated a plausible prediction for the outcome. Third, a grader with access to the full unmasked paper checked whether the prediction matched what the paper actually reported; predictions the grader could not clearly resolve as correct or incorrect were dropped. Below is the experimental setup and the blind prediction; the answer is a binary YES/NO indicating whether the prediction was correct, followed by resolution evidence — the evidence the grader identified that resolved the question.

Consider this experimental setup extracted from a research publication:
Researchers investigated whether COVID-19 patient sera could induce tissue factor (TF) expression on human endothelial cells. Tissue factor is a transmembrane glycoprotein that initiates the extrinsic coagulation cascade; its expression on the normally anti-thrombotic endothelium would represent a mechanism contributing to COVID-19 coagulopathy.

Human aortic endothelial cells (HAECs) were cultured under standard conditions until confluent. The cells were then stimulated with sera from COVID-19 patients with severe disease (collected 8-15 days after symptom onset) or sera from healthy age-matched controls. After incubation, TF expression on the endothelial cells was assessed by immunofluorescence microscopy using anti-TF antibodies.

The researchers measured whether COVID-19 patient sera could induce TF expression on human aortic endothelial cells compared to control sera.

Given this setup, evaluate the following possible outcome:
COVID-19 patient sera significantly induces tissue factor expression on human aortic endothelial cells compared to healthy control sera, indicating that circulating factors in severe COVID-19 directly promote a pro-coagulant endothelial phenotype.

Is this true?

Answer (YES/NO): NO